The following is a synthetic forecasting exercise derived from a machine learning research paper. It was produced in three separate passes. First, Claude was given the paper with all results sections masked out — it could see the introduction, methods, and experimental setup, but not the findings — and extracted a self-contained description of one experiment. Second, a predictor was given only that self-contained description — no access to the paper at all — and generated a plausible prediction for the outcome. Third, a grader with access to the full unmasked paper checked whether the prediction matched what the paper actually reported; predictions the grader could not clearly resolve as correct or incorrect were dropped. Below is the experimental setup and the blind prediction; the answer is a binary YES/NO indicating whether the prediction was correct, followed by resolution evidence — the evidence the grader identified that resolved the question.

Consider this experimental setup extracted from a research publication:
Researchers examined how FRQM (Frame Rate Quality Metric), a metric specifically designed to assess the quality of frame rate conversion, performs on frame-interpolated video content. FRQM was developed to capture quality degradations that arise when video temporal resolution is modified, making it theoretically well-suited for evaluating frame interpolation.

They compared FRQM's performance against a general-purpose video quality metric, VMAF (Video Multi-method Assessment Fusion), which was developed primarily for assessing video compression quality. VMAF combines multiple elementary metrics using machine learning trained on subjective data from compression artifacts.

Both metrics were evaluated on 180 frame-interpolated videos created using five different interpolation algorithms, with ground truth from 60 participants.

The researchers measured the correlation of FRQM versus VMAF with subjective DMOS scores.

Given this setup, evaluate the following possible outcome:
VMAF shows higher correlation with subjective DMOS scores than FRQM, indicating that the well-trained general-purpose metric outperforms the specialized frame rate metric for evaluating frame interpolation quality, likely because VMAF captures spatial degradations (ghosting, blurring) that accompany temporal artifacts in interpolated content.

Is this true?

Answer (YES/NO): YES